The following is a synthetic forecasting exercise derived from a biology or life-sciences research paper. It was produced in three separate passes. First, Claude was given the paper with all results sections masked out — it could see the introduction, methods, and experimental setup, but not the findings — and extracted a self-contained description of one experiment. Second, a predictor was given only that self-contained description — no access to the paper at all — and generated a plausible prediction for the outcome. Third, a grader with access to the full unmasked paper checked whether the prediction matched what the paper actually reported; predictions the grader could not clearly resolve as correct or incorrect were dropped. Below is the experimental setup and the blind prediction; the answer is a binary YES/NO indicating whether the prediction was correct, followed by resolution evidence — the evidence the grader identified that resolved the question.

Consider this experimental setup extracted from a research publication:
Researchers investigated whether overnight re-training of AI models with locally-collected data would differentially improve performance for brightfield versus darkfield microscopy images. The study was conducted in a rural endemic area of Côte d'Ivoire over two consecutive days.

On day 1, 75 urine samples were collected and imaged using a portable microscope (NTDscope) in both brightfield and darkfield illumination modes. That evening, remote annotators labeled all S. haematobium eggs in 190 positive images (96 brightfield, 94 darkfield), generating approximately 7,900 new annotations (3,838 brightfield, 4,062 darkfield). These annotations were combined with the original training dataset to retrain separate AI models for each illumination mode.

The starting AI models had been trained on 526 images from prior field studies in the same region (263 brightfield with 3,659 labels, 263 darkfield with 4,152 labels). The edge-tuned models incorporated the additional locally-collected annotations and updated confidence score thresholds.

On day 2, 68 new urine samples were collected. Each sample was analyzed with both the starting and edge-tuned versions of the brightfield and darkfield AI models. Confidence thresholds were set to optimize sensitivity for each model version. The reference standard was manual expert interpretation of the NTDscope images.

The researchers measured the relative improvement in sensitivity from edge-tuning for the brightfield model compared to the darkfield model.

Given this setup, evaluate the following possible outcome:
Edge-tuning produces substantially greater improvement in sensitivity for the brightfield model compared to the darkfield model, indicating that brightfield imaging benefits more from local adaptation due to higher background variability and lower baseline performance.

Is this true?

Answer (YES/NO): NO